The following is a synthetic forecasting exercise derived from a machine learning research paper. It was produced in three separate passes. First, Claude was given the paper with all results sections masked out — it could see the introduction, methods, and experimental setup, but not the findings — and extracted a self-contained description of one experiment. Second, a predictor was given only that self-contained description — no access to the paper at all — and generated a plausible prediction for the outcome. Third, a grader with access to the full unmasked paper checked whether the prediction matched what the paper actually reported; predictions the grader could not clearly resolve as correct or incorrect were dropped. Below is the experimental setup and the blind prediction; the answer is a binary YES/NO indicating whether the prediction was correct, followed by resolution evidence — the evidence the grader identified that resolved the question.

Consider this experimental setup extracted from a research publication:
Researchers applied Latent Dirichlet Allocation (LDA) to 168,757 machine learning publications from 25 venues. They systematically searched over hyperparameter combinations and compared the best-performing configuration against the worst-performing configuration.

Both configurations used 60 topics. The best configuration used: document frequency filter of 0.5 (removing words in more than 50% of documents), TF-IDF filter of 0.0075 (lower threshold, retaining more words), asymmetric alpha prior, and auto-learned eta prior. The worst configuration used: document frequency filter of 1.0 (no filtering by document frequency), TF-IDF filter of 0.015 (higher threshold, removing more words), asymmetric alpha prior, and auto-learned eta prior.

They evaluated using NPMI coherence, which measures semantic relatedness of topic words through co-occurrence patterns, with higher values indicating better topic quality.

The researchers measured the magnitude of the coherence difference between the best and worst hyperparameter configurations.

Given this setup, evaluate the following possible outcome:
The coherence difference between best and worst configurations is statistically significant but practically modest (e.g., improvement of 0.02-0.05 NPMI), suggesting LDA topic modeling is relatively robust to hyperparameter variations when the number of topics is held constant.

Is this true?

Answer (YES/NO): YES